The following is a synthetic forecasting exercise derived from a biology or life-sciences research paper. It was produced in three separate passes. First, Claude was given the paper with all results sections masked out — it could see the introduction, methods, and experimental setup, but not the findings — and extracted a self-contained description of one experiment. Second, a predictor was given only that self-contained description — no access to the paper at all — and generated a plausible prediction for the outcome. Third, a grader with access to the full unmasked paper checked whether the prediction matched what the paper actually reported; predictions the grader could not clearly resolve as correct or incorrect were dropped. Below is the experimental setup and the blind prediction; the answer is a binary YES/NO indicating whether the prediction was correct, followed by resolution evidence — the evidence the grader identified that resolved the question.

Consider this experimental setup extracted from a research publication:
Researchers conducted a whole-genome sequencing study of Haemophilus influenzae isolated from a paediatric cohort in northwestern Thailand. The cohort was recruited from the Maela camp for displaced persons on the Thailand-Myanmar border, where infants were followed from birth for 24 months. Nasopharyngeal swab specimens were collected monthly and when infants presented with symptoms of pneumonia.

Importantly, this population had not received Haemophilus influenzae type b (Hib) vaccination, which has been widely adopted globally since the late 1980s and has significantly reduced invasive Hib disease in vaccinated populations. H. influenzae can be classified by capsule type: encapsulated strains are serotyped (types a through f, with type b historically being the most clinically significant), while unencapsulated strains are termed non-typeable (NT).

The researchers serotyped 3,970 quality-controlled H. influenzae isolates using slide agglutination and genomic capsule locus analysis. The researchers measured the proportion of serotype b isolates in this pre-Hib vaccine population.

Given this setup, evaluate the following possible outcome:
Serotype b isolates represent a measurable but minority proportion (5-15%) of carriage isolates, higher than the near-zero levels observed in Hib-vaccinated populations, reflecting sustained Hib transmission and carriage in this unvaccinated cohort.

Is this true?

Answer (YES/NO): YES